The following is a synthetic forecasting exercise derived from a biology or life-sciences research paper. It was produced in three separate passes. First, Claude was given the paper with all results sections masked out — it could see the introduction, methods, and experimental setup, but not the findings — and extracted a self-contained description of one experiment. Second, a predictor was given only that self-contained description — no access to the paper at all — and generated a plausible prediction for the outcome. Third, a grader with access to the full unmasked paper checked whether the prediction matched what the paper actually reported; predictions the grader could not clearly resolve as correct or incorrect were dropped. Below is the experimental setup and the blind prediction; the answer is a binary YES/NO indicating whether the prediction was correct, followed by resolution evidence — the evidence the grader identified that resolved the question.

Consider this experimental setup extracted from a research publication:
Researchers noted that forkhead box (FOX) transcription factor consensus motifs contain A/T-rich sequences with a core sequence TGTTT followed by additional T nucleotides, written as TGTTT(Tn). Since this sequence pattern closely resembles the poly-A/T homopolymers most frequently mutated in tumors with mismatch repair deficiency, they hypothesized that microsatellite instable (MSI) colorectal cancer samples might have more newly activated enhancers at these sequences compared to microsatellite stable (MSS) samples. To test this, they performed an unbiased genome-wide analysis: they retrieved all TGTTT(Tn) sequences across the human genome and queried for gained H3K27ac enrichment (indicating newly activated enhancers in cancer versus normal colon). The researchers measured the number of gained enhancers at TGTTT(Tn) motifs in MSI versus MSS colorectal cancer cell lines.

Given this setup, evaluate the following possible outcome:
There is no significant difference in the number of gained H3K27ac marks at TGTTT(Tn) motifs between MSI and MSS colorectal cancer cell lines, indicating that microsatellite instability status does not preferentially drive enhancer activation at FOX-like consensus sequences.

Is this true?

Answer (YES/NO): NO